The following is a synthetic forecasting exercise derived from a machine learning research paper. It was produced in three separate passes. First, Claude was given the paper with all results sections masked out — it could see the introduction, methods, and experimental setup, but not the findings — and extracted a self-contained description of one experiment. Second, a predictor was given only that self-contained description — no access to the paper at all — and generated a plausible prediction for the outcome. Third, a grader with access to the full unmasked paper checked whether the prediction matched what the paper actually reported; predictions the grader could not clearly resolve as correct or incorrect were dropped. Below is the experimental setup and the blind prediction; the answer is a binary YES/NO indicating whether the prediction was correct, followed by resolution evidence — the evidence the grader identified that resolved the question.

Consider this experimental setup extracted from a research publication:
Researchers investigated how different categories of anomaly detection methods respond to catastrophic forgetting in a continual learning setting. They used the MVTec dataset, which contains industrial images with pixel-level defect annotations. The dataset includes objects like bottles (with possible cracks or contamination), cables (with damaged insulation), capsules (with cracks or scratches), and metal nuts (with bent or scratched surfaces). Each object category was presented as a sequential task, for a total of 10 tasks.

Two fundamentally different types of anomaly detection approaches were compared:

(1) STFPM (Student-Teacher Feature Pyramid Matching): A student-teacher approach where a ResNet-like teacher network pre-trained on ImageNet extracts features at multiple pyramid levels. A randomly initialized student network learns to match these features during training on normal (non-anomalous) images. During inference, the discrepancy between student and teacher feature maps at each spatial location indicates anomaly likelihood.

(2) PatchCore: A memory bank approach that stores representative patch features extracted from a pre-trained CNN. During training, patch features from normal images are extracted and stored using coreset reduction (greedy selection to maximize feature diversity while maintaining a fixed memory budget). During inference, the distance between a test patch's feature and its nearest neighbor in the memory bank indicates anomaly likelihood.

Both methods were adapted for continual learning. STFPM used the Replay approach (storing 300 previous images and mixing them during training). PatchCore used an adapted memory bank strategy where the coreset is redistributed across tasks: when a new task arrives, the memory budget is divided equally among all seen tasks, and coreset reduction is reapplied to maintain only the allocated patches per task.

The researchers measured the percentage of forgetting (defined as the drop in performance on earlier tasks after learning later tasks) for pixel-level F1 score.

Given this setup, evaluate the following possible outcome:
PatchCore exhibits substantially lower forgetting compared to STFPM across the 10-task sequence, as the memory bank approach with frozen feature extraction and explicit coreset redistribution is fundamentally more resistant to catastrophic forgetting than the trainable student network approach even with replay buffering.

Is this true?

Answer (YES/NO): YES